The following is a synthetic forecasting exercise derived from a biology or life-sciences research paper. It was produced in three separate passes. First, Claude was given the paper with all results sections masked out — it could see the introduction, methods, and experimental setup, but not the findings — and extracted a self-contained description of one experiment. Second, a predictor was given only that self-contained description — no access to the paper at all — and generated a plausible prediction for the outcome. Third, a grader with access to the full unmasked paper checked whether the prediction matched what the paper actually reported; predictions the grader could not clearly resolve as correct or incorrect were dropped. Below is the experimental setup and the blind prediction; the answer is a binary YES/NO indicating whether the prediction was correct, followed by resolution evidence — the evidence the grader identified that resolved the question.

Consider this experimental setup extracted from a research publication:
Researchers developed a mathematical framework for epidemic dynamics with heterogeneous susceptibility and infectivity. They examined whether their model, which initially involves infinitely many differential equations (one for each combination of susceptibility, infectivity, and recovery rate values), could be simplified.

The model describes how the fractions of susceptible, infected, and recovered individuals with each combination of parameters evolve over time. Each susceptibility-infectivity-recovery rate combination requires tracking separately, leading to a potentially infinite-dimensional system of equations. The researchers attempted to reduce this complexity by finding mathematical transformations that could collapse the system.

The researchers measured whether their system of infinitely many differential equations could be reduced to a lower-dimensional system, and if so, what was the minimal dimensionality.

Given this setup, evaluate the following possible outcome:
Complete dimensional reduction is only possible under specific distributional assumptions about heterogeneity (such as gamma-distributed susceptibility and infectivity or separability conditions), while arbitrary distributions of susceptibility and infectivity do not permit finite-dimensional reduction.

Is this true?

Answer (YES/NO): NO